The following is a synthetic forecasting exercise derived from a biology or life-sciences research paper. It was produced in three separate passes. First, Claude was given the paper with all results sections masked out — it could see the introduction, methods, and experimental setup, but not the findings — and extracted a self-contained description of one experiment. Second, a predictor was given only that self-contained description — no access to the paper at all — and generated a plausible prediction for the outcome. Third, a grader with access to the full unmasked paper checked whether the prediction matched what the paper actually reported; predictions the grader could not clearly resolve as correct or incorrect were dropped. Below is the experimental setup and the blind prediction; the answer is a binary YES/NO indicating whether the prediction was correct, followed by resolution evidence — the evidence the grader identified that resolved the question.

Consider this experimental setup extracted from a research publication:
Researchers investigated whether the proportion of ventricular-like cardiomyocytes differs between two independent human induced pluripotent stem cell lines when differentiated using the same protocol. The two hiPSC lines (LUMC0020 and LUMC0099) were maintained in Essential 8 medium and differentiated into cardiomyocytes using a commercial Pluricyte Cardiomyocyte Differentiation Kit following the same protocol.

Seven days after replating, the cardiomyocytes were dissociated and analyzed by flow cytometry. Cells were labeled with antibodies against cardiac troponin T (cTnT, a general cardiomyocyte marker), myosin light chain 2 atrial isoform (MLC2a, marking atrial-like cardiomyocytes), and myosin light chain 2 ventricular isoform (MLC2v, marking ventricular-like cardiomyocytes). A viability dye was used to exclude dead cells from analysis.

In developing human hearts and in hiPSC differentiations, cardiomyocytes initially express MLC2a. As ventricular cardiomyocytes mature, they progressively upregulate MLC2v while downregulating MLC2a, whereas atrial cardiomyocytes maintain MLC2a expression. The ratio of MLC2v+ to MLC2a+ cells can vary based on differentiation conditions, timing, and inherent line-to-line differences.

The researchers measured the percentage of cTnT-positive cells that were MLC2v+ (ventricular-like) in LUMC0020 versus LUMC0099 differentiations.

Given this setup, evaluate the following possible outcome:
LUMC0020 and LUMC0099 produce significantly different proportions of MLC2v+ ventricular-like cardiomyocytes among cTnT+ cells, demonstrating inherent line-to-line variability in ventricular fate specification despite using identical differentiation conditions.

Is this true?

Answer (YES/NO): NO